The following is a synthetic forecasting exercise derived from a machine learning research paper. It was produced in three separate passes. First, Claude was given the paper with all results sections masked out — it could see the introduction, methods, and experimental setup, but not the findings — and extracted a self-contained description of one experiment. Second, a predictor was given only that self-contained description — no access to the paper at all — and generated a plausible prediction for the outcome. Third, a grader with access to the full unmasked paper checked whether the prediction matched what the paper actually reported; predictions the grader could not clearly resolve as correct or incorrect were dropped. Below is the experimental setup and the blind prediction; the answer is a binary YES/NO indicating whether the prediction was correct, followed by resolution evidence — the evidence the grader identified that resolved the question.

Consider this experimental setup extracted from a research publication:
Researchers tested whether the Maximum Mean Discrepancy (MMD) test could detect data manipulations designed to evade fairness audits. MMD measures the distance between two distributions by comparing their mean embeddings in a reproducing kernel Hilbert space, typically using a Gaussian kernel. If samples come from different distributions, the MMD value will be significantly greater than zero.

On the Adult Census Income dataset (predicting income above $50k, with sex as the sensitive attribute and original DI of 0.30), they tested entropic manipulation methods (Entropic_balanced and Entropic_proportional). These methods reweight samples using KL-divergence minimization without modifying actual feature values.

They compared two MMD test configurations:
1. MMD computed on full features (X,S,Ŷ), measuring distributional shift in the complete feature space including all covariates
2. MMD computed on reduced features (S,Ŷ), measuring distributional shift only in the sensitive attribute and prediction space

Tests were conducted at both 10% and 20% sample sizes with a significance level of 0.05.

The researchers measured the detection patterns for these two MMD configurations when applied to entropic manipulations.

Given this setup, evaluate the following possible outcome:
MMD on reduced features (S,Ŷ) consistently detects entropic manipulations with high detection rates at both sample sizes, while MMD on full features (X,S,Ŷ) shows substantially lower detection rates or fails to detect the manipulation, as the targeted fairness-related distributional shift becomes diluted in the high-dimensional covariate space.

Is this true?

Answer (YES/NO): YES